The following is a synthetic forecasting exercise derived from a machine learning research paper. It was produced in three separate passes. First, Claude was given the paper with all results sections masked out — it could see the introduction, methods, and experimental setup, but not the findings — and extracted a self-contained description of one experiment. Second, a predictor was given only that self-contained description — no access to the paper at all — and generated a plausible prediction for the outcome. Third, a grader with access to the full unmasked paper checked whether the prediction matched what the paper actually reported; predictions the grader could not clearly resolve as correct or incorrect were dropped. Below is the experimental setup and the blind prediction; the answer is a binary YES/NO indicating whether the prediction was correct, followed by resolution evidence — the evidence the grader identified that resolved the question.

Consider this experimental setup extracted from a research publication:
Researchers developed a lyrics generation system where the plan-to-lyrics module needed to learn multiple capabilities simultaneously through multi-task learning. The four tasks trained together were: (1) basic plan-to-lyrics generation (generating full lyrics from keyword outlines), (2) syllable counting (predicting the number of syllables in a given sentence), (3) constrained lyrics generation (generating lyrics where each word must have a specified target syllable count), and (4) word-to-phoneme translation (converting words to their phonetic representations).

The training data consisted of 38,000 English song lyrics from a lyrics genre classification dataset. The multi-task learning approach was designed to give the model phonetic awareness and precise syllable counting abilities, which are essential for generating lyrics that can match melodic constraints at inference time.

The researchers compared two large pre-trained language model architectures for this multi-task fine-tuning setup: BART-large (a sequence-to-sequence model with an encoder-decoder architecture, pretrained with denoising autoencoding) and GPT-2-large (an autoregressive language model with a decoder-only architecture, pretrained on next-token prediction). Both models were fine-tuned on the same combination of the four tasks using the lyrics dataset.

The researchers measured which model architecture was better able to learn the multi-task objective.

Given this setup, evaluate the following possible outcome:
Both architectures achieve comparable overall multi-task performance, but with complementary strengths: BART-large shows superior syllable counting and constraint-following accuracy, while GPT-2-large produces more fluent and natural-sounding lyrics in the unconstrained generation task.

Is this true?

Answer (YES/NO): NO